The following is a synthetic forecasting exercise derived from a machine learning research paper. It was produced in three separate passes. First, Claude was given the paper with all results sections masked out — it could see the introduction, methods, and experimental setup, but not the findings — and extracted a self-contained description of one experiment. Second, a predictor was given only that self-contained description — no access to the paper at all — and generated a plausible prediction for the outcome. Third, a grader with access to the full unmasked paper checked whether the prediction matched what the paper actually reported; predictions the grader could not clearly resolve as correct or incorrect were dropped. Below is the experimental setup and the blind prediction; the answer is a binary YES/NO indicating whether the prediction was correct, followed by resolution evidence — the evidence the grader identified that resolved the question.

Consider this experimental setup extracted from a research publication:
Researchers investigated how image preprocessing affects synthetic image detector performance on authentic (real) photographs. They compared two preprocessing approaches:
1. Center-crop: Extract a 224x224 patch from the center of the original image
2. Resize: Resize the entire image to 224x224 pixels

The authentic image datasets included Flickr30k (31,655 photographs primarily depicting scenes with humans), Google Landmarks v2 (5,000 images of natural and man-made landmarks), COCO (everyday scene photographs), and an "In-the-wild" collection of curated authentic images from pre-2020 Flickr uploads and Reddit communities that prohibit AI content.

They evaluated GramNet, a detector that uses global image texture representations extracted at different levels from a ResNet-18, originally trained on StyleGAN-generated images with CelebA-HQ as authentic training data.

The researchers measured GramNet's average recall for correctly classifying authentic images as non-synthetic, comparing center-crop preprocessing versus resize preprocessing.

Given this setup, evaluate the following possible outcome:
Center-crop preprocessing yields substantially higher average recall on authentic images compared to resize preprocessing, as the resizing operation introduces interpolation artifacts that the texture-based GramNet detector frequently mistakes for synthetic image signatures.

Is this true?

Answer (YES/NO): YES